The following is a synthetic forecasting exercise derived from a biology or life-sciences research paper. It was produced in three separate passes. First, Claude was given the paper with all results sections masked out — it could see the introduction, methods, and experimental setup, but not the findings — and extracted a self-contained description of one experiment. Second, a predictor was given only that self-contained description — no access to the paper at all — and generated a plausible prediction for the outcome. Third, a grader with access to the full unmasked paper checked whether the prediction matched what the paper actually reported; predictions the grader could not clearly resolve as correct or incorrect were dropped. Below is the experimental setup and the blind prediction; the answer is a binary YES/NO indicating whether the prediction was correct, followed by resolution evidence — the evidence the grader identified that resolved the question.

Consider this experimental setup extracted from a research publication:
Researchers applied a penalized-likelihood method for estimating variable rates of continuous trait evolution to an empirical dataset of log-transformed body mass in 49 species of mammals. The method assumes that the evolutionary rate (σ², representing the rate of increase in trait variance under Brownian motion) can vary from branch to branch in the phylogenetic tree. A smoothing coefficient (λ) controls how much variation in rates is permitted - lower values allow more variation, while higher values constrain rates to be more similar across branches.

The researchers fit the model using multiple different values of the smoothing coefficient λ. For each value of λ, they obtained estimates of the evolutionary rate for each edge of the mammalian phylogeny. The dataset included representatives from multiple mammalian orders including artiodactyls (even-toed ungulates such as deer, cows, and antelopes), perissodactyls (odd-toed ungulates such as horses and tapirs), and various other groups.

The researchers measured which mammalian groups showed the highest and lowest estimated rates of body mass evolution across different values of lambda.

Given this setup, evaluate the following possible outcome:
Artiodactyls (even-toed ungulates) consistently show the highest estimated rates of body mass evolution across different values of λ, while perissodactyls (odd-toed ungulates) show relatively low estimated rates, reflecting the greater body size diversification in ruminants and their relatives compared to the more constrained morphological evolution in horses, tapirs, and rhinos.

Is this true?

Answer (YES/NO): YES